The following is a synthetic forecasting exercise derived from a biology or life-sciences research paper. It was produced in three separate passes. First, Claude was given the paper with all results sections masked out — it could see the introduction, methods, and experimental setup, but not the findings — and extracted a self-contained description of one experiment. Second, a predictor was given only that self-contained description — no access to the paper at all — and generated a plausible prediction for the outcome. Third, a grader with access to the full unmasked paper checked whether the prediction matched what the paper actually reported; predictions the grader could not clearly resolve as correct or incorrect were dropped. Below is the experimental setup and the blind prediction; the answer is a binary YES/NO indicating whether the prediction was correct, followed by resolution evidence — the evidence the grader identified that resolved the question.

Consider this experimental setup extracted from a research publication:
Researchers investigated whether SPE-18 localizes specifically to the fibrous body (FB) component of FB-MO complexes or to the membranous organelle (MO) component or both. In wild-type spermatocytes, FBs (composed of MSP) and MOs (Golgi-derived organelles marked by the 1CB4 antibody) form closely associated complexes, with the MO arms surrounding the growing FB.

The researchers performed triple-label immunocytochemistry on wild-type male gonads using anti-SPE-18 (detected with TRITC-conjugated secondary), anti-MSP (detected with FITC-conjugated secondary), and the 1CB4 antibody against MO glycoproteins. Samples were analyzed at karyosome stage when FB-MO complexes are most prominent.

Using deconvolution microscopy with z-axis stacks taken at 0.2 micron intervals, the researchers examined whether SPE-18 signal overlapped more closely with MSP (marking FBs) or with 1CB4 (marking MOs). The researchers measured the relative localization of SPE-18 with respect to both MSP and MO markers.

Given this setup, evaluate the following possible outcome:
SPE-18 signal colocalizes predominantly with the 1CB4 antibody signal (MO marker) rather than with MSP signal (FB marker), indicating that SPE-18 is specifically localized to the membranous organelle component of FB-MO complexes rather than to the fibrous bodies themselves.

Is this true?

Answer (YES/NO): NO